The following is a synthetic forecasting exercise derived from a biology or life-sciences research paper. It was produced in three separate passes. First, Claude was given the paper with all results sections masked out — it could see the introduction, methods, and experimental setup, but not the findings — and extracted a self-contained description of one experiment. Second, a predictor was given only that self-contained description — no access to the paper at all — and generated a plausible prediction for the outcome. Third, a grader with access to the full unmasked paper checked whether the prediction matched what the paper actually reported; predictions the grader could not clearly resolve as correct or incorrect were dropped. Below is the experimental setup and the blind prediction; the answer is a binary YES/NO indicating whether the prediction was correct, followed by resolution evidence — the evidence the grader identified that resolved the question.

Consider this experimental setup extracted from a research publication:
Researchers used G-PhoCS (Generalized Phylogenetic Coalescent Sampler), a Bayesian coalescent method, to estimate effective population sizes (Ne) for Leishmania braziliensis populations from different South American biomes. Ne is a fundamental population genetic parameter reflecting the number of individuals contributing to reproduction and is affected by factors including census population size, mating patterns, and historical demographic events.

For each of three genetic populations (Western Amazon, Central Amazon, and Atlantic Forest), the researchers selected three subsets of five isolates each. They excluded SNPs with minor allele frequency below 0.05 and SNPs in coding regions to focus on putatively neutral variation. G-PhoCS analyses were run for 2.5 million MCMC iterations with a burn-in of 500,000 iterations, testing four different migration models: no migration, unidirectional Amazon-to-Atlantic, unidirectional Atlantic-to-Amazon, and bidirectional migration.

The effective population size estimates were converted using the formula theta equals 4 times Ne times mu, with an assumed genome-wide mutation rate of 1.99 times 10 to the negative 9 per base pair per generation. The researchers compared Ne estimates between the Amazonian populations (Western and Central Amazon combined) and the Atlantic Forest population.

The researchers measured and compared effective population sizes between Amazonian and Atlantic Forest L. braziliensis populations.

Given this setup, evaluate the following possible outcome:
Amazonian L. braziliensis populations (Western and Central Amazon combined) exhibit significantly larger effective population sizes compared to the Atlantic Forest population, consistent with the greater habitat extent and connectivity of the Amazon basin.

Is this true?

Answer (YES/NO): YES